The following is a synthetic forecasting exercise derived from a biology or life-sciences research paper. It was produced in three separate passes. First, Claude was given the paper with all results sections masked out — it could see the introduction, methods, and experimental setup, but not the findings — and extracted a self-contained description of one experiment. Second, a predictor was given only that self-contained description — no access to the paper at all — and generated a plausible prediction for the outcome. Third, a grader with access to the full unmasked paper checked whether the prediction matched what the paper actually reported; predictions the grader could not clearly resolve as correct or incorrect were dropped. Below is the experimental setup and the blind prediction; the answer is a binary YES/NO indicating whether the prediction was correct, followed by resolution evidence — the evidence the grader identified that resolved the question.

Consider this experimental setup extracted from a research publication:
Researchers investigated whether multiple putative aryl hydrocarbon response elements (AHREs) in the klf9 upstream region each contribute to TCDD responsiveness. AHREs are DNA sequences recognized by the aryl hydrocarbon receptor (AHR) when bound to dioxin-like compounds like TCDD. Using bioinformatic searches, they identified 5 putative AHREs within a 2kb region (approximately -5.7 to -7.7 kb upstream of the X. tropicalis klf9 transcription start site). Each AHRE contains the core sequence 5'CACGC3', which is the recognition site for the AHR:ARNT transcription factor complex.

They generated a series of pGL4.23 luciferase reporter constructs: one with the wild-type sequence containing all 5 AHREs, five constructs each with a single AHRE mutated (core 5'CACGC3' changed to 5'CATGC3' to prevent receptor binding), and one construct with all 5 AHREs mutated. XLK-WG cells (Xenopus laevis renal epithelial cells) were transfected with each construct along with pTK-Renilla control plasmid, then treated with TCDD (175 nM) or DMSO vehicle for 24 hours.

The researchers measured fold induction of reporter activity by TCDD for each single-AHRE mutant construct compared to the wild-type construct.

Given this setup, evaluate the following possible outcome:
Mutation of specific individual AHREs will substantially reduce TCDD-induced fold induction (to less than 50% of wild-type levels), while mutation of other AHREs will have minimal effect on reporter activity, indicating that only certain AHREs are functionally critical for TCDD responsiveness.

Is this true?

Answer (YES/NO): YES